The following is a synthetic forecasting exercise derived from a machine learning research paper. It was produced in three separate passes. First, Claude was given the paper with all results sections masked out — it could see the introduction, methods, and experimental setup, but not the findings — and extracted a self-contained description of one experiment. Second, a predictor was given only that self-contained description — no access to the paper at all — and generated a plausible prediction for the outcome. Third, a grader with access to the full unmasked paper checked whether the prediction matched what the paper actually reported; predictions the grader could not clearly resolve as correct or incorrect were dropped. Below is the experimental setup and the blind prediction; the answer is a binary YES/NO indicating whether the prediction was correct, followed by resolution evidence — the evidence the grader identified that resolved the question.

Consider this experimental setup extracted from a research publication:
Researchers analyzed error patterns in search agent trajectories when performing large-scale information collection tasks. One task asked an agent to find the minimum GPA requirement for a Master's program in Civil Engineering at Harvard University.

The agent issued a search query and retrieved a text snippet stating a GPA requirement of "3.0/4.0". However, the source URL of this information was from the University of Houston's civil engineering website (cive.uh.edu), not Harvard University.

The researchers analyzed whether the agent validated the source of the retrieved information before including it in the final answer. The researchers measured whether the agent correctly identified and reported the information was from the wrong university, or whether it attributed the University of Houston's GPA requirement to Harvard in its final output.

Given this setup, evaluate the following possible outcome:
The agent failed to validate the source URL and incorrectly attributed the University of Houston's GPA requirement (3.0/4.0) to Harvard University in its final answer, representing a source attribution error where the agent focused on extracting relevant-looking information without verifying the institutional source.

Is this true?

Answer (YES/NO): YES